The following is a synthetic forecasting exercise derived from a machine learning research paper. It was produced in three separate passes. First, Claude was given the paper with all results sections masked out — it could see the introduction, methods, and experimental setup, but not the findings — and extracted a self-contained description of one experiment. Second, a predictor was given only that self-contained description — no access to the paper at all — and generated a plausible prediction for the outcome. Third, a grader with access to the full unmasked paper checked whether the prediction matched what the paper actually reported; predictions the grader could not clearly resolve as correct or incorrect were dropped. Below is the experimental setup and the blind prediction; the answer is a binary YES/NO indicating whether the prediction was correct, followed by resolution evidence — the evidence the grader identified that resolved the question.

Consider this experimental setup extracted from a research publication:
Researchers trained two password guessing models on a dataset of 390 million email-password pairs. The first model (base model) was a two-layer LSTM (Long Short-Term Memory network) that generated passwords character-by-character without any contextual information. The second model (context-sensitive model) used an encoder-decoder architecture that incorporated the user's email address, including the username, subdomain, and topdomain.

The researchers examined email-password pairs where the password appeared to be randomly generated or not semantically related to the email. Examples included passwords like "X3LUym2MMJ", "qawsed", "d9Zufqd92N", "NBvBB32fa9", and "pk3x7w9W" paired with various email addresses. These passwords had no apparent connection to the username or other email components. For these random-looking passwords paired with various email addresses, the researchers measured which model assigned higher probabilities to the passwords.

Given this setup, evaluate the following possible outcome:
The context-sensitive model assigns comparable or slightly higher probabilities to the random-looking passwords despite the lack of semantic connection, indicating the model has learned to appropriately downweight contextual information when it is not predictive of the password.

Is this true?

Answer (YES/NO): NO